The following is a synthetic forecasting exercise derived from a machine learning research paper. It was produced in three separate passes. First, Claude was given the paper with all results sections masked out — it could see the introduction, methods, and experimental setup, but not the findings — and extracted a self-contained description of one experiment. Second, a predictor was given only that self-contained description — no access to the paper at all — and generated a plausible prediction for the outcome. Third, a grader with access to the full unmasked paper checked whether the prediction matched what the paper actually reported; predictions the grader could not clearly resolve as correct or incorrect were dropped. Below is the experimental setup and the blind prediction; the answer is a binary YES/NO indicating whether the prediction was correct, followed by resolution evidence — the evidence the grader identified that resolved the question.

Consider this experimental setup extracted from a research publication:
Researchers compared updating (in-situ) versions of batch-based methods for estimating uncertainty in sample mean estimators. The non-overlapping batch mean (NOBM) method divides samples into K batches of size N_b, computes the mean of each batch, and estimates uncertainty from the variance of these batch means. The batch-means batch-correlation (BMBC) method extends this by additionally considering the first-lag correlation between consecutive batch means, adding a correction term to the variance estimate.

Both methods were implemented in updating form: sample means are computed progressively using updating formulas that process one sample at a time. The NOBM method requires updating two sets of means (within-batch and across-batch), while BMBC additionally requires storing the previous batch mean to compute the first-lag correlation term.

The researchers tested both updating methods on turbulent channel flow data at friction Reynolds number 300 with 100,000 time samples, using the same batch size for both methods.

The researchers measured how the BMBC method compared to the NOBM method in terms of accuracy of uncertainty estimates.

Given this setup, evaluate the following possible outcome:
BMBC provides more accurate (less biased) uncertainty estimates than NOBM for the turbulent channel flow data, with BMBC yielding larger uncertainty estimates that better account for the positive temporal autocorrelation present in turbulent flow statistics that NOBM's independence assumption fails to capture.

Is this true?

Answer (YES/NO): YES